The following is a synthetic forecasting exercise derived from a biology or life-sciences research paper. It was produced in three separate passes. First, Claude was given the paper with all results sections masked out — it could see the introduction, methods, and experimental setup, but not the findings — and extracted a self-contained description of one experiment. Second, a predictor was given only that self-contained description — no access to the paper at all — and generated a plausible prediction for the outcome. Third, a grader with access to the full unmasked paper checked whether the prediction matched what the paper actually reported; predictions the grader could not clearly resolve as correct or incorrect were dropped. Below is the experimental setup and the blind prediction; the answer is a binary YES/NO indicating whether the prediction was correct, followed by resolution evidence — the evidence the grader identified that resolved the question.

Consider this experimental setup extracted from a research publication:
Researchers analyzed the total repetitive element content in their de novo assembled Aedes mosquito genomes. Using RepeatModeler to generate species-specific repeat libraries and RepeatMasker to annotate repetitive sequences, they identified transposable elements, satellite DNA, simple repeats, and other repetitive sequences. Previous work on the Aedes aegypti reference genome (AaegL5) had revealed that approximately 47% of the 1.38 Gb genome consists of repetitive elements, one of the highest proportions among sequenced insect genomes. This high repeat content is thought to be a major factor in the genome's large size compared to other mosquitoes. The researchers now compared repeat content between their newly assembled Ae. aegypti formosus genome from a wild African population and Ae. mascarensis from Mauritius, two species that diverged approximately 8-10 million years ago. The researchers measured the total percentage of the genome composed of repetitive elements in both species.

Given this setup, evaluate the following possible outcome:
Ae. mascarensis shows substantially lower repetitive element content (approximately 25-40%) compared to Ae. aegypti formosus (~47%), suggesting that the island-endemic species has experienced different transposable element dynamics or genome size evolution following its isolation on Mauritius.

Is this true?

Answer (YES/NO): NO